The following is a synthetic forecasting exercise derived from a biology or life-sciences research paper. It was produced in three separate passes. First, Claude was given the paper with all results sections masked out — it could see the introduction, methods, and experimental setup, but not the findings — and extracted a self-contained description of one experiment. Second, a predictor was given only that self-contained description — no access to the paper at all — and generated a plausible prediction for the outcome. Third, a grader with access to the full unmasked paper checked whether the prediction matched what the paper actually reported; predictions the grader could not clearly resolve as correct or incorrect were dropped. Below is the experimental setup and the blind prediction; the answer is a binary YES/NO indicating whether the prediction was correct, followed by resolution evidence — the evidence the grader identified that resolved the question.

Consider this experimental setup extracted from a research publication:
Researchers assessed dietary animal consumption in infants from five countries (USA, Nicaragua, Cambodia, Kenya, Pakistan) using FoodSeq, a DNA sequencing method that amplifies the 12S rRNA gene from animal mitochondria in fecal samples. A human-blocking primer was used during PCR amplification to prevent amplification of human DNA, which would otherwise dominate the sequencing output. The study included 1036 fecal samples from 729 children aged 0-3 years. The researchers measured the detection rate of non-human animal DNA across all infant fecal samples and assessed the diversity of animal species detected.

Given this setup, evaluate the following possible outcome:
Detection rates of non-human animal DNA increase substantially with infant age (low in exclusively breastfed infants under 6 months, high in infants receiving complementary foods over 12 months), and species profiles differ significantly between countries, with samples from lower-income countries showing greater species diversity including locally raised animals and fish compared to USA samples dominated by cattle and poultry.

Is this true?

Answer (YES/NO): NO